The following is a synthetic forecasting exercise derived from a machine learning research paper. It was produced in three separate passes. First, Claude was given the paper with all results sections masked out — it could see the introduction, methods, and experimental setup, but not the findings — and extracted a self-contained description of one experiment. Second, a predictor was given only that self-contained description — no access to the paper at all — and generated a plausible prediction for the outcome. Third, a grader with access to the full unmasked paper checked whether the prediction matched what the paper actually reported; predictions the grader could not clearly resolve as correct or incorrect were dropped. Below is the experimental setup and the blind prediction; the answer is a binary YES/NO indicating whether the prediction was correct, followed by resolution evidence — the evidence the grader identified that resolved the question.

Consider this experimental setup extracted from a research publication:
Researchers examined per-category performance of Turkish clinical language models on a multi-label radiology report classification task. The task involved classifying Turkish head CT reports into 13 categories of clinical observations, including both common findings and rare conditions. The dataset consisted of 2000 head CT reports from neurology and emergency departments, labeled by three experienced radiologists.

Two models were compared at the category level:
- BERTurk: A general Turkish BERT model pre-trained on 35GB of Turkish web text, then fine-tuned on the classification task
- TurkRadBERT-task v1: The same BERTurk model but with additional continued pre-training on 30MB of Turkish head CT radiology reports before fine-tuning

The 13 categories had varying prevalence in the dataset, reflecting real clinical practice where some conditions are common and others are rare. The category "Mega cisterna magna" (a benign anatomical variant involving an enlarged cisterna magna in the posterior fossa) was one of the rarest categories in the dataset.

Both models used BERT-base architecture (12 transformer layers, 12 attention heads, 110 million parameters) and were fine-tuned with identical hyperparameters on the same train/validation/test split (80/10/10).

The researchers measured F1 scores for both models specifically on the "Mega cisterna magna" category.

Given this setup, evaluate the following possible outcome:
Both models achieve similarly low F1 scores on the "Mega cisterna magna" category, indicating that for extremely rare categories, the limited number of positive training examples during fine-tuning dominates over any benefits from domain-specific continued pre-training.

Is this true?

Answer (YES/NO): NO